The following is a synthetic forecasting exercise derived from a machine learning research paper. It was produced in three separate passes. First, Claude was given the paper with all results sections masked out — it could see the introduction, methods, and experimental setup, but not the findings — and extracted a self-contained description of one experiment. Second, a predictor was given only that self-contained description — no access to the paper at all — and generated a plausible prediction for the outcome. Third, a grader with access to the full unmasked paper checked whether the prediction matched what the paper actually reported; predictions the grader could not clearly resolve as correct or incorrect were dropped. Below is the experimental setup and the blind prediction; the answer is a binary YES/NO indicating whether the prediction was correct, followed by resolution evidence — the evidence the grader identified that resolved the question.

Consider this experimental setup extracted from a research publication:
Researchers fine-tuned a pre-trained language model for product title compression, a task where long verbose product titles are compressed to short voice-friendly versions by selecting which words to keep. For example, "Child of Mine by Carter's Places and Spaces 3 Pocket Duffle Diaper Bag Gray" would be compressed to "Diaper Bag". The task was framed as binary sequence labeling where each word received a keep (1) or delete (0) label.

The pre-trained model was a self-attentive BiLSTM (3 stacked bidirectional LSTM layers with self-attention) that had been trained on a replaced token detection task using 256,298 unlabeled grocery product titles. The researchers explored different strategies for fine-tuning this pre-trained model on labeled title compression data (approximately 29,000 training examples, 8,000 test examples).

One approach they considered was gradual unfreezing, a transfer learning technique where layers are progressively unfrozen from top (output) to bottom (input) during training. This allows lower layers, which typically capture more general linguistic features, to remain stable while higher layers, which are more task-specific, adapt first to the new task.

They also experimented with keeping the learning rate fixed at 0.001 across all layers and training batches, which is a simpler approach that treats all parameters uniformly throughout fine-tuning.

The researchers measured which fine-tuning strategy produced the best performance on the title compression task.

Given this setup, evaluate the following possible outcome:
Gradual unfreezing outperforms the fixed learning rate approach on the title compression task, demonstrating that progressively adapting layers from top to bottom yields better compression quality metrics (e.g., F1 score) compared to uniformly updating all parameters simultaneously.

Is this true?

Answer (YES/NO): NO